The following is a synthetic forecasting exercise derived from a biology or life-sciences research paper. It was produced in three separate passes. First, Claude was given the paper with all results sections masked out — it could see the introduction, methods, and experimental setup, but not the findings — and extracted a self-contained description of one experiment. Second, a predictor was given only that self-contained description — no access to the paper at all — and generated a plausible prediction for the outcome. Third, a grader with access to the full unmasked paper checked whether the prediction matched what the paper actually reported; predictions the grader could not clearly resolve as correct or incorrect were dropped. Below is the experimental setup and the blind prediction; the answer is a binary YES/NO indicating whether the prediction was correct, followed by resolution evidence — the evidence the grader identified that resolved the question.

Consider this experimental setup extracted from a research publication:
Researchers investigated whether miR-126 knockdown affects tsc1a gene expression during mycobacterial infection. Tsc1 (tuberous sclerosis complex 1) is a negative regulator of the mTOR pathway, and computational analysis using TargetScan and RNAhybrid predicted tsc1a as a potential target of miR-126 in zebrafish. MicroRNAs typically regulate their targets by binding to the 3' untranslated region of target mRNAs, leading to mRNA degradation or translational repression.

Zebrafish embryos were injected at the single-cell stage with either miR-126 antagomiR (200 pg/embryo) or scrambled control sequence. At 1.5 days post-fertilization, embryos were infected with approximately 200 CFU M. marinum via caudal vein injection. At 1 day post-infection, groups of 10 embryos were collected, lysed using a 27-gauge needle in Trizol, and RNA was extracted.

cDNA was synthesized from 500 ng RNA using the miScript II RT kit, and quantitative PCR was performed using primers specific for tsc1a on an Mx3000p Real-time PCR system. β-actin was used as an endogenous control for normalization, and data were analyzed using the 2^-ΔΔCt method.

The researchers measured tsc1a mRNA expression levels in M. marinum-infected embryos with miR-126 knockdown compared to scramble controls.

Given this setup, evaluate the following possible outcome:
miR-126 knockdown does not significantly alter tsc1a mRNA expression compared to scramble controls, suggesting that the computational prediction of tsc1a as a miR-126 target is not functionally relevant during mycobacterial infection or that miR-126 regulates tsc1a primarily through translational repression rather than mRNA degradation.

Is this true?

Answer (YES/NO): NO